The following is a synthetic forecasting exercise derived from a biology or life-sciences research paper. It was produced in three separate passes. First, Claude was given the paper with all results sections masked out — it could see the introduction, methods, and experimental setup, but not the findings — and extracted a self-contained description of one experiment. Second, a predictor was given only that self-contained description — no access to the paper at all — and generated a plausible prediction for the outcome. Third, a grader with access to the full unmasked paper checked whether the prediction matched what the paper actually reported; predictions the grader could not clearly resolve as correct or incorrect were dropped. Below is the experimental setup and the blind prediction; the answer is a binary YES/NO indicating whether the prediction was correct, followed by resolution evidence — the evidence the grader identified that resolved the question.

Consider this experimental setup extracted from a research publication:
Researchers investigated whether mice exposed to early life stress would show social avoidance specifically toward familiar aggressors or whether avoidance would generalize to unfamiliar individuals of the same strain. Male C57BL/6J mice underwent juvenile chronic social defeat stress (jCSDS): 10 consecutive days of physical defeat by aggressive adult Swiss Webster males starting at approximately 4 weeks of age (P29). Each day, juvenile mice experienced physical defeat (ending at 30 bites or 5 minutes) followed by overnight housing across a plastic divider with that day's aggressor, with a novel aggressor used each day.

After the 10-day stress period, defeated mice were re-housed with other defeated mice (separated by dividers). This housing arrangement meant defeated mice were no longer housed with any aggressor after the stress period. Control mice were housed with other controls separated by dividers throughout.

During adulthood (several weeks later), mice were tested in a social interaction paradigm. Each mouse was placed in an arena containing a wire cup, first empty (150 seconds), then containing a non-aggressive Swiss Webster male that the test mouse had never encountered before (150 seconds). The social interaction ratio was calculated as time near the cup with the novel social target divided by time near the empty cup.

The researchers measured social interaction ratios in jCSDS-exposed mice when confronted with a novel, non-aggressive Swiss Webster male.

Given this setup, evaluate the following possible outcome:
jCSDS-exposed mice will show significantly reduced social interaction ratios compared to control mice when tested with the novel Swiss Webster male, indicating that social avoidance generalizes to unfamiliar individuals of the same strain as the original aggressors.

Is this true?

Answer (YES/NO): YES